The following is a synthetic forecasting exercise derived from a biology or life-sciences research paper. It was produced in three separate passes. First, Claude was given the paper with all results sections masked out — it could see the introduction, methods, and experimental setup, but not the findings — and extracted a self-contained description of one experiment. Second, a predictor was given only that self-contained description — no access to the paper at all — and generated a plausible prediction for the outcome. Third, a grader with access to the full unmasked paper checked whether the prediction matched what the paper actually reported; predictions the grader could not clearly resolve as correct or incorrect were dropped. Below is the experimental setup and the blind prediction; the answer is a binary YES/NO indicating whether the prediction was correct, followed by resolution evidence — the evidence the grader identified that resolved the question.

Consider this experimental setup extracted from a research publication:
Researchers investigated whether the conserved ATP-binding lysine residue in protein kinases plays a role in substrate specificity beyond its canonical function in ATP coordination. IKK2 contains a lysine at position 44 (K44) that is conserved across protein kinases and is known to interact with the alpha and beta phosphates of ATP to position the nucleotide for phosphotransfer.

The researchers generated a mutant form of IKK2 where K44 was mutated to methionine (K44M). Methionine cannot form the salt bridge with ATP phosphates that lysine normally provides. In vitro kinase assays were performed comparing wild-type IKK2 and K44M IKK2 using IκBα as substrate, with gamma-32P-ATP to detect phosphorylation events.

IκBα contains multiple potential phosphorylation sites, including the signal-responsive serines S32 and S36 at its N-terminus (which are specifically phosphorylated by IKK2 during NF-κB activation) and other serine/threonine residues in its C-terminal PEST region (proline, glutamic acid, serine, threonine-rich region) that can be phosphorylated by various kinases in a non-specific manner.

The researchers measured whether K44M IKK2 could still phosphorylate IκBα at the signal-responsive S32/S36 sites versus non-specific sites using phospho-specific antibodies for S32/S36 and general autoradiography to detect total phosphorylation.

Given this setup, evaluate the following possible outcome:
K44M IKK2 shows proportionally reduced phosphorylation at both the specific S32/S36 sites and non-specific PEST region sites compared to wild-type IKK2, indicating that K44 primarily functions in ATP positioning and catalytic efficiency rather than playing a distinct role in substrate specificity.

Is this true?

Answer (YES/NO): NO